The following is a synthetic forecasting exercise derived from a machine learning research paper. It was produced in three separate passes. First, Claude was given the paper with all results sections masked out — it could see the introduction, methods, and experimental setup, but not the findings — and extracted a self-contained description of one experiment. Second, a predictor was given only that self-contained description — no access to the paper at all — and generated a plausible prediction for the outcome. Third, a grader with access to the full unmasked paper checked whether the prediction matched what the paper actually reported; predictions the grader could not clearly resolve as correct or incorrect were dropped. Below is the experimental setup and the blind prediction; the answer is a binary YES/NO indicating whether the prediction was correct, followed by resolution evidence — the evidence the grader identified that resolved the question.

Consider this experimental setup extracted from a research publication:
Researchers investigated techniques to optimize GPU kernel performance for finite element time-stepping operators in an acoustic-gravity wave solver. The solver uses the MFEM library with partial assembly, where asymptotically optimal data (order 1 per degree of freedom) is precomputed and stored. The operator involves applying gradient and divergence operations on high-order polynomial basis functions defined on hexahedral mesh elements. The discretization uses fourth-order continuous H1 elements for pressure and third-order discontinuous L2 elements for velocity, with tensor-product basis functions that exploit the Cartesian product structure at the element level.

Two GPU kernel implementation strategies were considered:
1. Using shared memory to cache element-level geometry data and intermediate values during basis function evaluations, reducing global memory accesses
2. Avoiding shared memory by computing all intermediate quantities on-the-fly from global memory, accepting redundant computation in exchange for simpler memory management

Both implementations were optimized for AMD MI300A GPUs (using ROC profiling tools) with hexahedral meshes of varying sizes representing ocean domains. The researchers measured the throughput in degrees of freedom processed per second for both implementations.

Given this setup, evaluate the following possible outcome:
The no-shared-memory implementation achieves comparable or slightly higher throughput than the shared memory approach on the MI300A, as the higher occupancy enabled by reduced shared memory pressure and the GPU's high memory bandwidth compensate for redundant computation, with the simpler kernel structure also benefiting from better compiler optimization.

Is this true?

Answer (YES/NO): NO